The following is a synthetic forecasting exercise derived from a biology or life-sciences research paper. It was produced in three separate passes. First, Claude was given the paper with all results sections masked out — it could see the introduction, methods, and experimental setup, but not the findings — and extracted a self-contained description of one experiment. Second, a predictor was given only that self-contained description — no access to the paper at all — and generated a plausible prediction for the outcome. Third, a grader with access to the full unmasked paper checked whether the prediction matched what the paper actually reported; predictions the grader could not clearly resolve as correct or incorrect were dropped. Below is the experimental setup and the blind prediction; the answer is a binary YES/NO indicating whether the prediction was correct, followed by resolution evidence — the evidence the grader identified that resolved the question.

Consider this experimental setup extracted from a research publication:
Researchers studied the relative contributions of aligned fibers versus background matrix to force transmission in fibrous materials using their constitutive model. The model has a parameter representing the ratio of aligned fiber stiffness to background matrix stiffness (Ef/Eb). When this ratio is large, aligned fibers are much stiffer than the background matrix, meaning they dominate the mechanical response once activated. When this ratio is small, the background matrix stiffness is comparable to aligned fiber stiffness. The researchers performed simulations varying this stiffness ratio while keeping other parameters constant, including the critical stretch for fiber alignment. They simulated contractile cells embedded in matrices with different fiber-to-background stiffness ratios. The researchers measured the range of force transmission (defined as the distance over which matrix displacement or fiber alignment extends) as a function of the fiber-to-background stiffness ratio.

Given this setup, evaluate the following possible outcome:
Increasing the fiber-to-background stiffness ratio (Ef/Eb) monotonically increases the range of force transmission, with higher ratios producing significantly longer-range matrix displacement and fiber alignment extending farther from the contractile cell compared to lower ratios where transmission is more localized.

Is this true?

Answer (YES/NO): YES